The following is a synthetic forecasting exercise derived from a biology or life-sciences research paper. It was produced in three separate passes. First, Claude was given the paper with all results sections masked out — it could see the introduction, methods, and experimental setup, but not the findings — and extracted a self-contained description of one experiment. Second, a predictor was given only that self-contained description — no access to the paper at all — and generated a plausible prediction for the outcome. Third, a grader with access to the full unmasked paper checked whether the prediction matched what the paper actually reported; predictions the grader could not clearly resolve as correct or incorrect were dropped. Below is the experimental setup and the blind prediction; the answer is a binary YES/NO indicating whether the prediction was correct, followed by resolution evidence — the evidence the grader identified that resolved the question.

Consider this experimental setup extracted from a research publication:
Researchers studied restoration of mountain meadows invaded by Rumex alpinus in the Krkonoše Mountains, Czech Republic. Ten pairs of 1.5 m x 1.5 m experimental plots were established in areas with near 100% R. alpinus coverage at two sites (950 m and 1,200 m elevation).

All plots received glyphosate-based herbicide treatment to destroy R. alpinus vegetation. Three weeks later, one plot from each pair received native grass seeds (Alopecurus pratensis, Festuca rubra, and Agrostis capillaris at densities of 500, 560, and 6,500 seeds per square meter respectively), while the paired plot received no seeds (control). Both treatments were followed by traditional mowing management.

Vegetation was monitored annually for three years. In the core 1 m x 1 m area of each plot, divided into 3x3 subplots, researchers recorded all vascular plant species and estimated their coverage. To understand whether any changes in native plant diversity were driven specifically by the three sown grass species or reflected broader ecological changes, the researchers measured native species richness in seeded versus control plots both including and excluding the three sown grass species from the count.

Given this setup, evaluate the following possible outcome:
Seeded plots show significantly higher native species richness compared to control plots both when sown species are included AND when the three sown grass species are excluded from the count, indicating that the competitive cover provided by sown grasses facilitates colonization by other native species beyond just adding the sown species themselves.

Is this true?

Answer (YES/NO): NO